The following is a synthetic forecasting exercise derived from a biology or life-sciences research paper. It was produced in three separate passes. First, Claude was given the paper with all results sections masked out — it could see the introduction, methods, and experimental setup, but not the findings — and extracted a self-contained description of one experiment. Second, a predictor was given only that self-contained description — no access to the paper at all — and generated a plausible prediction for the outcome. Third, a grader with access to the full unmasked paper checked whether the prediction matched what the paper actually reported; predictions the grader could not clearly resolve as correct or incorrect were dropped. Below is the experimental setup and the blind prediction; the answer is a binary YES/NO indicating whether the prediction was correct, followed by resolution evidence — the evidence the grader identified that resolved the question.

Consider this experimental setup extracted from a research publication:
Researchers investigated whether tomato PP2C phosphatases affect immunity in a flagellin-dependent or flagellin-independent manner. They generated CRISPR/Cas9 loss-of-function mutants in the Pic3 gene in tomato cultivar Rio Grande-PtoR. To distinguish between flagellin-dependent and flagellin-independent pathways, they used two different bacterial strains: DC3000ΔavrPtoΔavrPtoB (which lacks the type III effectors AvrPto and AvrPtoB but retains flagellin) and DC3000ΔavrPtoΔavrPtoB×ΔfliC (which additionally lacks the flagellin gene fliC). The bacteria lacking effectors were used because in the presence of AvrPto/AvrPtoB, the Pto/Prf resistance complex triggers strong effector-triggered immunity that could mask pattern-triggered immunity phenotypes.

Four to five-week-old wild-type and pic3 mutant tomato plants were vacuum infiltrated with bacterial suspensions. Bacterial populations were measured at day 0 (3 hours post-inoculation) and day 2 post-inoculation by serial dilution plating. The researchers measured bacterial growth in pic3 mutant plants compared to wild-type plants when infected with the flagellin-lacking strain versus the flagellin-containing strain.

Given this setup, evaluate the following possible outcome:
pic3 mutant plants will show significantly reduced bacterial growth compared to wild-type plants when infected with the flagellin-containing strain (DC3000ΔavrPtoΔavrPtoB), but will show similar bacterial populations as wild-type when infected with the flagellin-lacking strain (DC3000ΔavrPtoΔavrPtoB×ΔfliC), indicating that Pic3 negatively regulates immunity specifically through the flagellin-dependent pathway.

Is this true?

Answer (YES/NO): NO